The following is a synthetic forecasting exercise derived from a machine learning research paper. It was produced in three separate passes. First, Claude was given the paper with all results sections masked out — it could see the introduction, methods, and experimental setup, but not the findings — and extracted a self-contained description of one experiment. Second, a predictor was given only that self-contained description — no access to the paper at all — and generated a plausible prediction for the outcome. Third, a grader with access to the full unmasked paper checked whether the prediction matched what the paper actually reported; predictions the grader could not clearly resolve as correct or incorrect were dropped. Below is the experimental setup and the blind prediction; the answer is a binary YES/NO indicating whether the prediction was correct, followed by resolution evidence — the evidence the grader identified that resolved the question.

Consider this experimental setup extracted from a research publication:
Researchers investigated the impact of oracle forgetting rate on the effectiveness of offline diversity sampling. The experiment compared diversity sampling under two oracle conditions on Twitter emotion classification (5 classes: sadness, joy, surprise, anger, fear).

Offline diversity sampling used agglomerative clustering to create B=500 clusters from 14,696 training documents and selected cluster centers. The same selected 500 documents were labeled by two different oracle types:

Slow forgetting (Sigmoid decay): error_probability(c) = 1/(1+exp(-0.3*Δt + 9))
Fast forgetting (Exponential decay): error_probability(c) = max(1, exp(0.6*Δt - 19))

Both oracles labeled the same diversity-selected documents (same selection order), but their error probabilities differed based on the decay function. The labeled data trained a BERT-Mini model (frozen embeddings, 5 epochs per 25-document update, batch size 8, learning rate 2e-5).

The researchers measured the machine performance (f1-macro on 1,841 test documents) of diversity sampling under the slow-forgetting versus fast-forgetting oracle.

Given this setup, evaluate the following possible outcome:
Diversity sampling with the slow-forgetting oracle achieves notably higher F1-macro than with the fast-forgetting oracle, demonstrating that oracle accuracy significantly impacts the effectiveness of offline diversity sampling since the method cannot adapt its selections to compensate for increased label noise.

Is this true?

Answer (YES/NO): YES